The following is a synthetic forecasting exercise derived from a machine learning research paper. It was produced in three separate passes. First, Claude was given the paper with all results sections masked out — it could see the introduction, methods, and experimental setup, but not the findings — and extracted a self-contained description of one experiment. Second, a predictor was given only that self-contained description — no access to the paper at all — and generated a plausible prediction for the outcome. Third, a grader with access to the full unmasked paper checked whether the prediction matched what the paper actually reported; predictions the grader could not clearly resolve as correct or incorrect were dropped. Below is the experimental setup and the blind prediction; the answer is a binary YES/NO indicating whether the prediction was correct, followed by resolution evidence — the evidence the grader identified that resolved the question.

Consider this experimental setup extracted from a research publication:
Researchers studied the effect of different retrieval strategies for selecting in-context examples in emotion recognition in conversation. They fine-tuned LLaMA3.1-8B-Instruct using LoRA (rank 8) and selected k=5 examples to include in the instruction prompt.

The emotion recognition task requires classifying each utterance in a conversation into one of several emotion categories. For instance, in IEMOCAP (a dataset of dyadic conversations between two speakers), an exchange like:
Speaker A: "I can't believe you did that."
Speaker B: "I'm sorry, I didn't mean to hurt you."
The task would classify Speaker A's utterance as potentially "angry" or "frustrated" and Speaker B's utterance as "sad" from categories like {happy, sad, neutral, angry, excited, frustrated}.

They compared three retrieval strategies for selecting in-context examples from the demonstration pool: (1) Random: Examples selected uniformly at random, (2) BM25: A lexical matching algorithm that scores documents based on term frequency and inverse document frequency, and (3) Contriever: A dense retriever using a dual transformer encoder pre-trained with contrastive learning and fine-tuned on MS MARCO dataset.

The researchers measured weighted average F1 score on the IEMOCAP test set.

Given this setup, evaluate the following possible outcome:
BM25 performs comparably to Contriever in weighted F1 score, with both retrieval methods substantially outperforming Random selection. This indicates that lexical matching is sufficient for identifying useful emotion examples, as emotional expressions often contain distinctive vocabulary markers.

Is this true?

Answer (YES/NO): NO